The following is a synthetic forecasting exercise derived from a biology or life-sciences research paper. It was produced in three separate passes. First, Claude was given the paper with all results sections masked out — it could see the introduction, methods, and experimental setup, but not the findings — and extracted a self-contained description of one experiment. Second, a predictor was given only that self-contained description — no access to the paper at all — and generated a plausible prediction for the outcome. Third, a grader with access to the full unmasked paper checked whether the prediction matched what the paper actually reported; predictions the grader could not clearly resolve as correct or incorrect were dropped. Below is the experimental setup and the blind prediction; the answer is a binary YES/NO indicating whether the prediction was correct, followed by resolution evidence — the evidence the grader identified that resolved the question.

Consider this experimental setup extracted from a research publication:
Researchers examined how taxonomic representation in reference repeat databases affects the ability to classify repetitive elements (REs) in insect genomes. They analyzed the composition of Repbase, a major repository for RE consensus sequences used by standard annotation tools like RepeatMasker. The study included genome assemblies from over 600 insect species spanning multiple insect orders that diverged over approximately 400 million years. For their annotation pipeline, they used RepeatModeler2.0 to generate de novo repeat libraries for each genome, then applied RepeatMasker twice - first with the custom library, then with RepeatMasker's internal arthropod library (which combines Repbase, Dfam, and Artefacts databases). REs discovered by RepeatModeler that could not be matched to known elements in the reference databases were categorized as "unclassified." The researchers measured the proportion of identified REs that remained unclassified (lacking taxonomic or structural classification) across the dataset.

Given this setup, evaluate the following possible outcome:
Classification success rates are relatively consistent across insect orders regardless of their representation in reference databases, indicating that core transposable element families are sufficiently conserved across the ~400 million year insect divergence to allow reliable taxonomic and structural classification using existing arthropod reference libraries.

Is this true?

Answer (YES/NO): NO